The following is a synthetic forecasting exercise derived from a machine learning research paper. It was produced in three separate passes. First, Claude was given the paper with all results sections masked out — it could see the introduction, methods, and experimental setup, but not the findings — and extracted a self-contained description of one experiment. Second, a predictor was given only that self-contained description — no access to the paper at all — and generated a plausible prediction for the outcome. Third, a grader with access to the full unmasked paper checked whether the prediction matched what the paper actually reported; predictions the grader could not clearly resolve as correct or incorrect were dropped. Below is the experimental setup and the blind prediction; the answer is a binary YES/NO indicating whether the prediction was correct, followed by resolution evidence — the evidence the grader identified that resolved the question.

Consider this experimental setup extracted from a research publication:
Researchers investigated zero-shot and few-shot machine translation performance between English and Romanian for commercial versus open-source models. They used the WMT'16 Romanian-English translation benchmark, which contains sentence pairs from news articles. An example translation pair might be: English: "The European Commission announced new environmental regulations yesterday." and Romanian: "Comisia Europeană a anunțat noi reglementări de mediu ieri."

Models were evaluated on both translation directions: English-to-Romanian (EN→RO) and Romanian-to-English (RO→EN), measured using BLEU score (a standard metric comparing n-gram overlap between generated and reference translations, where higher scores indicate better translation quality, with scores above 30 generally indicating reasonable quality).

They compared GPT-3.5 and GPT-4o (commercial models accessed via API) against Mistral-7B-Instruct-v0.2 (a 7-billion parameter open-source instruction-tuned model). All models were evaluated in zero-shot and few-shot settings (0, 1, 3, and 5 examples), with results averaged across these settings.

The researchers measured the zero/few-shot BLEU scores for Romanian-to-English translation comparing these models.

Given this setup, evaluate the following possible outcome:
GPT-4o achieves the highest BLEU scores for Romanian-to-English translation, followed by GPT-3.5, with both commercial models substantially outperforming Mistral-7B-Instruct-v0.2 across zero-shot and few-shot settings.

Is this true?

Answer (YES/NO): NO